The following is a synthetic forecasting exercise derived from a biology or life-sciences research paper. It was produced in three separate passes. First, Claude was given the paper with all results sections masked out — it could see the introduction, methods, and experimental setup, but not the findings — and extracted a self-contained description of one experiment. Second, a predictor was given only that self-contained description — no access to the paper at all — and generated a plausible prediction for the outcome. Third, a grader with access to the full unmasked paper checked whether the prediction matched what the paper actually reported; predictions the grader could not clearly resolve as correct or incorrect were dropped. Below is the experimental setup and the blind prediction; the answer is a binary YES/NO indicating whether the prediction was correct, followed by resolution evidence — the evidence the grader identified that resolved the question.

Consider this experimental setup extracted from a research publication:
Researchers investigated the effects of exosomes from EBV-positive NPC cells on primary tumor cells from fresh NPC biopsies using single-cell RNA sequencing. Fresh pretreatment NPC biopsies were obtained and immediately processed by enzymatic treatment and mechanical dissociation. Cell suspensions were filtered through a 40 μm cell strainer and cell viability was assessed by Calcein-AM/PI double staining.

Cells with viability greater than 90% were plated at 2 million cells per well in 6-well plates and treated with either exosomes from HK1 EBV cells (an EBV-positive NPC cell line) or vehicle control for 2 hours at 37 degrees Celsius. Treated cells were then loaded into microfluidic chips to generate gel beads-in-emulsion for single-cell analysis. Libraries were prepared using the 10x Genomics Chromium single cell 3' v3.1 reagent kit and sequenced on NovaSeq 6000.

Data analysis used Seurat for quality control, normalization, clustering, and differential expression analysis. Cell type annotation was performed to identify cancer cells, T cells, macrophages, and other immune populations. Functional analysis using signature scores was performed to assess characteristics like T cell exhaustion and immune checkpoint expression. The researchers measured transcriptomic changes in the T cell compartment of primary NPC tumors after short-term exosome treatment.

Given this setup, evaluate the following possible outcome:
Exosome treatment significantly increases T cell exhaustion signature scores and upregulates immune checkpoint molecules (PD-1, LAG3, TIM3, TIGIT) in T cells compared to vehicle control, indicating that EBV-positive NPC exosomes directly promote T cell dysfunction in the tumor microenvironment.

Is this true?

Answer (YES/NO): NO